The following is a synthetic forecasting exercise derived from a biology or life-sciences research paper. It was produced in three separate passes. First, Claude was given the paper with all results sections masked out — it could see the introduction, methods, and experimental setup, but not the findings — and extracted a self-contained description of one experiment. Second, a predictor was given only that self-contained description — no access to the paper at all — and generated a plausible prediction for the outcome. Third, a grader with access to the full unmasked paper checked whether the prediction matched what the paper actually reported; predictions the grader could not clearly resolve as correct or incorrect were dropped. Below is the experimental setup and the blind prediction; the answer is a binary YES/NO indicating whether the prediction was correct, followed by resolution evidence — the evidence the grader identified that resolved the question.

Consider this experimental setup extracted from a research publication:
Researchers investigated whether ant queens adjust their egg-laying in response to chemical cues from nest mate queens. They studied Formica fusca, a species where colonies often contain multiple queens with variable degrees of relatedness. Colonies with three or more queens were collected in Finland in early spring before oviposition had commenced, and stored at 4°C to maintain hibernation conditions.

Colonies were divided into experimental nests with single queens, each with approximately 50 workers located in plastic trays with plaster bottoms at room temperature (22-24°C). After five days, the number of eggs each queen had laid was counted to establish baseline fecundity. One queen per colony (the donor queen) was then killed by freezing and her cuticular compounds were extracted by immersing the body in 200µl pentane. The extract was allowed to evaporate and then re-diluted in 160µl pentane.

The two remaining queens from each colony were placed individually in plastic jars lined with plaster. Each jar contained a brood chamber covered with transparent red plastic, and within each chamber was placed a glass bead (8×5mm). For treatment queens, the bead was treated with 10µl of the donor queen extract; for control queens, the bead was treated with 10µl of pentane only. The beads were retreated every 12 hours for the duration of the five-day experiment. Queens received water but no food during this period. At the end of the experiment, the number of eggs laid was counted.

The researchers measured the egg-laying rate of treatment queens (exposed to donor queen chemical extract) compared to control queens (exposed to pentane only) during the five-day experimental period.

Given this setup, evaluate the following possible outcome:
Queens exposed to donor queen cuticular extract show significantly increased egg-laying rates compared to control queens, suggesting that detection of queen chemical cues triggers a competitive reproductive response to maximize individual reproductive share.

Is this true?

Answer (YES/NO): NO